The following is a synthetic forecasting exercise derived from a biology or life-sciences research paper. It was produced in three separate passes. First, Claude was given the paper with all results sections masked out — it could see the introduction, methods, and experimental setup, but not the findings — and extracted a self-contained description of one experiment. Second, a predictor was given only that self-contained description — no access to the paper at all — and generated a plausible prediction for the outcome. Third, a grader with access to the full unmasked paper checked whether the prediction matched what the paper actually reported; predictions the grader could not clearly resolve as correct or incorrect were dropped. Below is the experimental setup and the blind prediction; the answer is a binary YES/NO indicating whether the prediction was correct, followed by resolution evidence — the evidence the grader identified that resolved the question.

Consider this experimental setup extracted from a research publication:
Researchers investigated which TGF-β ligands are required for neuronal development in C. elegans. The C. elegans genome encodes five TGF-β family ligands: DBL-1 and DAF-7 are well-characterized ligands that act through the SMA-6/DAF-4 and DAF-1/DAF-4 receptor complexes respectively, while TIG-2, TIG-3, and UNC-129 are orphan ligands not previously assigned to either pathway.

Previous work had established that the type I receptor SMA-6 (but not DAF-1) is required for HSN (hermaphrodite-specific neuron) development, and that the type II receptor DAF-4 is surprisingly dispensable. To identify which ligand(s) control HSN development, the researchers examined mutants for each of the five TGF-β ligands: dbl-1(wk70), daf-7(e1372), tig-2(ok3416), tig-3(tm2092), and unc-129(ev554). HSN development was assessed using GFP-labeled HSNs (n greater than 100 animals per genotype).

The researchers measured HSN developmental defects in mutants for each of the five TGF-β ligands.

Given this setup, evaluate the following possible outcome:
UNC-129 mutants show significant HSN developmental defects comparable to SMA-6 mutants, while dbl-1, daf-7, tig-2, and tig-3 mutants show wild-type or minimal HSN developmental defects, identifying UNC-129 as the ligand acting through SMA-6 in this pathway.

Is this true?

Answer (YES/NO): NO